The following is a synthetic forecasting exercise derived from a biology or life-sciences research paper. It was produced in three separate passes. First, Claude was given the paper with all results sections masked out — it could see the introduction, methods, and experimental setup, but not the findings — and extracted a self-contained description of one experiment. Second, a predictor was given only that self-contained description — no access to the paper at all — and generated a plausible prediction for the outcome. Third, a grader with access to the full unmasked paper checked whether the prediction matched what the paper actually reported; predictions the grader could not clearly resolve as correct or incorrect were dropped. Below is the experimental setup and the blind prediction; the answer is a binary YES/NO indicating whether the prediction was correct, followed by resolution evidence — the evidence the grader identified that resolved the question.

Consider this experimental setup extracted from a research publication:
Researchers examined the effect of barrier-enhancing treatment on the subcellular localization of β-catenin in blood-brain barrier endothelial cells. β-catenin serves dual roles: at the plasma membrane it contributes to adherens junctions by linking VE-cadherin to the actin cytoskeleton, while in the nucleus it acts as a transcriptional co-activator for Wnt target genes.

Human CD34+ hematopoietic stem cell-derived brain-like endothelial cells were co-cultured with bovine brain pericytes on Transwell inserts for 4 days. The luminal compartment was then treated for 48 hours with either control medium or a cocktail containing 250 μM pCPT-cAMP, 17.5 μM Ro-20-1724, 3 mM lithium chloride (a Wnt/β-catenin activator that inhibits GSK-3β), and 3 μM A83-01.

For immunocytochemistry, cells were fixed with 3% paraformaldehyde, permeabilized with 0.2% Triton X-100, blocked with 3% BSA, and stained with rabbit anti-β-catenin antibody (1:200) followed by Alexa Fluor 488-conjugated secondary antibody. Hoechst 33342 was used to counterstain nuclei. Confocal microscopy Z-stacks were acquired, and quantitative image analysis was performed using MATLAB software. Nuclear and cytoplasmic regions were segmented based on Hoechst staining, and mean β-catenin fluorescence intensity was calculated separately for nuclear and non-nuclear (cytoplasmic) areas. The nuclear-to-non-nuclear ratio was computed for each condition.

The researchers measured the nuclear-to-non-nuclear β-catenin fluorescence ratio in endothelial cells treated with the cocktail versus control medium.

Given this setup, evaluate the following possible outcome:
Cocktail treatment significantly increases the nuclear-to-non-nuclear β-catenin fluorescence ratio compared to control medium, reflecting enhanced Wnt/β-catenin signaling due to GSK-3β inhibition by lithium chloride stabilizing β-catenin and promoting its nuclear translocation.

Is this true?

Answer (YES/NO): YES